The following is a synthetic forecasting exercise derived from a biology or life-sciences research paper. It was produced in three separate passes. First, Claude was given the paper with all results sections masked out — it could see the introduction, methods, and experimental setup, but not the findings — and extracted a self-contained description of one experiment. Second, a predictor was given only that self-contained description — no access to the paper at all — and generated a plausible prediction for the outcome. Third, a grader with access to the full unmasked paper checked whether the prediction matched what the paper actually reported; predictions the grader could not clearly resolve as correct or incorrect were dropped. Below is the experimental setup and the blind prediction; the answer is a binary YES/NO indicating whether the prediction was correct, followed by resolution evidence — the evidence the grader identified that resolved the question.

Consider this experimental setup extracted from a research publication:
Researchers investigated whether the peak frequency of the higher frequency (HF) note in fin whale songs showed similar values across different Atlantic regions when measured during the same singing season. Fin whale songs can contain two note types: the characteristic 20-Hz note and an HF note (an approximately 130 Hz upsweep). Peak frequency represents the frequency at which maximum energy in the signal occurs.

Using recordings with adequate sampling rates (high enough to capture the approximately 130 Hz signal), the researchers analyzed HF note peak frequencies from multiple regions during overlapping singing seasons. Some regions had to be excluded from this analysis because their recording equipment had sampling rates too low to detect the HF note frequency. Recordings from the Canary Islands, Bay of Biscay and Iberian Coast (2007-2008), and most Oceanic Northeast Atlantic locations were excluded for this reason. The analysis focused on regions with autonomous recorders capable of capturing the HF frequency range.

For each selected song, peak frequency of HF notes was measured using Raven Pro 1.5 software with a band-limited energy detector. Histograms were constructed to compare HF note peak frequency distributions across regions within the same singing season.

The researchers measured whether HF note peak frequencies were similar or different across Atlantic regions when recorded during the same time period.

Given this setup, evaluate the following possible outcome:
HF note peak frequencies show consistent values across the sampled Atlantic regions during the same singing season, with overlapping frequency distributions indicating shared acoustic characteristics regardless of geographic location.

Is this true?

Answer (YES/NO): YES